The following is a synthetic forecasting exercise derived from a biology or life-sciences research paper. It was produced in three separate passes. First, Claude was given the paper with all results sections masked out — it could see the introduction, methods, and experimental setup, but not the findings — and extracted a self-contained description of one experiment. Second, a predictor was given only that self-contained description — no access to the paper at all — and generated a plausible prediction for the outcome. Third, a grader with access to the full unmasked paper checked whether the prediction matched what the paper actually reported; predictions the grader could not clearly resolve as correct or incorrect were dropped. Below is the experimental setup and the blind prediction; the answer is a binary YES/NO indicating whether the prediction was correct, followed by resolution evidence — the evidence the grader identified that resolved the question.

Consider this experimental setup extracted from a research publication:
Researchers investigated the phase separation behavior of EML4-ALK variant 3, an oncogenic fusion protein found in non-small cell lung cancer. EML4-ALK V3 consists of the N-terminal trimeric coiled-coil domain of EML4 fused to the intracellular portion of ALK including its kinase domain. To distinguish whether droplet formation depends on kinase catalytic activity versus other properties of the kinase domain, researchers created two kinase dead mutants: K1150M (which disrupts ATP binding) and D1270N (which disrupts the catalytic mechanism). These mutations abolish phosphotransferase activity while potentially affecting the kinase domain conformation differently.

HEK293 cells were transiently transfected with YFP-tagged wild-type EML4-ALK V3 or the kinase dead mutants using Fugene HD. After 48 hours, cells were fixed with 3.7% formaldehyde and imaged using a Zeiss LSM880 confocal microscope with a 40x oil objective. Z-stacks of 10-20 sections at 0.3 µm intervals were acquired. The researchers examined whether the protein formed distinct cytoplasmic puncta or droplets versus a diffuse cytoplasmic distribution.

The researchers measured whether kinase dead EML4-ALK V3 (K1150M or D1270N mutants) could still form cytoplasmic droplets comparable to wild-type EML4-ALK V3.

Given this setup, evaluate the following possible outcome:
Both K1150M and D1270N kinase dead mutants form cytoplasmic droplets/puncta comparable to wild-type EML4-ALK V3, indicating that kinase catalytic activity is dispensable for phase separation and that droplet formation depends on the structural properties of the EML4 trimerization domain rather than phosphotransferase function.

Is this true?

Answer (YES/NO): NO